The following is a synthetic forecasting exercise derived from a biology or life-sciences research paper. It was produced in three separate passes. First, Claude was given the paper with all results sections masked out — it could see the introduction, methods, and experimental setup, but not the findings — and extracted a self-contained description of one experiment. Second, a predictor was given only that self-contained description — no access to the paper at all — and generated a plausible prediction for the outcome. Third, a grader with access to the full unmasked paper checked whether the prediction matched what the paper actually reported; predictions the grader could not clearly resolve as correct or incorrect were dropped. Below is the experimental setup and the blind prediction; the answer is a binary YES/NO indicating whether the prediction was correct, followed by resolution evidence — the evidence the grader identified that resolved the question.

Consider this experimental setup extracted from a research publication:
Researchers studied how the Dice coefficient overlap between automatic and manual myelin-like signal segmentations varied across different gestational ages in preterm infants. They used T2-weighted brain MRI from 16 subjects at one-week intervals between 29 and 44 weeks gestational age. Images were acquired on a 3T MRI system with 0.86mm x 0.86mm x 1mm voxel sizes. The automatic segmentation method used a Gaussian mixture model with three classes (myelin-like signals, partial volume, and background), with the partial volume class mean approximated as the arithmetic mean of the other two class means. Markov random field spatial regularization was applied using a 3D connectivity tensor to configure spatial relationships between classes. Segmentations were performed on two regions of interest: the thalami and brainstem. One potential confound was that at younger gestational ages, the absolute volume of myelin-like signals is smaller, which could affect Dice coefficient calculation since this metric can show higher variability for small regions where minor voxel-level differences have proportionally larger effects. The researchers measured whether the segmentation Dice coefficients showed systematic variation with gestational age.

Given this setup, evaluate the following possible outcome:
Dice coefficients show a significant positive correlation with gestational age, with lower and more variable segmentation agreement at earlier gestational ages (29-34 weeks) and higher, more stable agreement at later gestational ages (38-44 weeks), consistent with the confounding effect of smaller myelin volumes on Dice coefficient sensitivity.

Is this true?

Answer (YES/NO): NO